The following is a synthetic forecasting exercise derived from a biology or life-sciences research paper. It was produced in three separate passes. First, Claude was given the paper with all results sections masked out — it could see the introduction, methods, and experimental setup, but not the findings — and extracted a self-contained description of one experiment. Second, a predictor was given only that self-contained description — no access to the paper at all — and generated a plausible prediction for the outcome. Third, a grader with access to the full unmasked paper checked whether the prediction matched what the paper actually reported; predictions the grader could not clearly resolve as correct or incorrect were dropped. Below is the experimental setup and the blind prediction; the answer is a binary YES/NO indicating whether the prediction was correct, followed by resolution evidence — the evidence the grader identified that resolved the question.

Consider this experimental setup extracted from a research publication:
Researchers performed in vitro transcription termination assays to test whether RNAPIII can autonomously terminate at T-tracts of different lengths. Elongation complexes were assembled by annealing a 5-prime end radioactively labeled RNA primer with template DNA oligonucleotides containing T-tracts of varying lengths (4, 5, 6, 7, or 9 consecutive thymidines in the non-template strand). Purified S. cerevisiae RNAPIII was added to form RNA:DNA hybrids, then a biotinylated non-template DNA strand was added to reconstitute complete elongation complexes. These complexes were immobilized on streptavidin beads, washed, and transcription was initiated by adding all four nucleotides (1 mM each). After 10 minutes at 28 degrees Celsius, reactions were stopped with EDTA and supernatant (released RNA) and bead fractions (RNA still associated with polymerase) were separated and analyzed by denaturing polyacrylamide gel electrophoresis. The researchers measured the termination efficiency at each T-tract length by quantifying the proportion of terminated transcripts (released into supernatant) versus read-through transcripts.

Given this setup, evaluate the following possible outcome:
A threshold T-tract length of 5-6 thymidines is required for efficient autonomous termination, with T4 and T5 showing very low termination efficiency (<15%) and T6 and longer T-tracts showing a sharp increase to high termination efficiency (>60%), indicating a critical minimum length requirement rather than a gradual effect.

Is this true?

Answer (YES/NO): NO